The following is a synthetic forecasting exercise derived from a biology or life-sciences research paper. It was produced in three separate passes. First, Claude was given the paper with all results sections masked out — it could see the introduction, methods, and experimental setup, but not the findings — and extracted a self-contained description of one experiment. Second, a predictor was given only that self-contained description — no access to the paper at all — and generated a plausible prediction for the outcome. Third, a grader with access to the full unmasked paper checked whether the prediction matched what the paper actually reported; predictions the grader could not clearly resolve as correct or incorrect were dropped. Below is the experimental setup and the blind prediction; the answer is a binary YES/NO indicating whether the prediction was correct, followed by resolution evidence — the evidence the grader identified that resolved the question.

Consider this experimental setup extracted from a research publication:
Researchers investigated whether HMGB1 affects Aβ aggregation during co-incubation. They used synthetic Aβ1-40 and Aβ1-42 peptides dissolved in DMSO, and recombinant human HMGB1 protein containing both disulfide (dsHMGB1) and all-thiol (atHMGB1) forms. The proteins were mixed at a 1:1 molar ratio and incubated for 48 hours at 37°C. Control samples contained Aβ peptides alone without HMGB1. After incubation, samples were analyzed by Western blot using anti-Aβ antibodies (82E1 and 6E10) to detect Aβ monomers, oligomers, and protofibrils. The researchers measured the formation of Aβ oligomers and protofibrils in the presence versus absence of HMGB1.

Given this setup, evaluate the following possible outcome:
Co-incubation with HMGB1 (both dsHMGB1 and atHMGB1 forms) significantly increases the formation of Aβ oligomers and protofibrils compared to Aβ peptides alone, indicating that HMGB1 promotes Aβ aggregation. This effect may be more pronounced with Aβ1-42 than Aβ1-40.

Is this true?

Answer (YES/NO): NO